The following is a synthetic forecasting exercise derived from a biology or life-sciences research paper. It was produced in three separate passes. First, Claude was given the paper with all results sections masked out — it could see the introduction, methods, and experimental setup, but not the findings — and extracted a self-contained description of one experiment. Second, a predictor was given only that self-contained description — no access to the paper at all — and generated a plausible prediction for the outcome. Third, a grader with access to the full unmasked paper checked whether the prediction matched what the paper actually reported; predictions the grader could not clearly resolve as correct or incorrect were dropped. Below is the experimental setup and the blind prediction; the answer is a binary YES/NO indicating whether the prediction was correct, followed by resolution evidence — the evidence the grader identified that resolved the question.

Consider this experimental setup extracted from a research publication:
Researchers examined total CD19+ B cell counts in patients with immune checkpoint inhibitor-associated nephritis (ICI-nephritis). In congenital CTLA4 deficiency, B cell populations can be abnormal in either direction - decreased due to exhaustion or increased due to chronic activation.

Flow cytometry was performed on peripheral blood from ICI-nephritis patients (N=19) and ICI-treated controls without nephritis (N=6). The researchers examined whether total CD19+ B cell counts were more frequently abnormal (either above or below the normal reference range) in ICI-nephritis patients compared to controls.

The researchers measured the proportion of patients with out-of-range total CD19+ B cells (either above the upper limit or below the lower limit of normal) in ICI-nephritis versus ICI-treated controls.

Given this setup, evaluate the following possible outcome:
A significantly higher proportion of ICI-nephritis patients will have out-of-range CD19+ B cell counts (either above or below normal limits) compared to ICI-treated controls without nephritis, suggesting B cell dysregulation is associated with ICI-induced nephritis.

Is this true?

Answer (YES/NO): NO